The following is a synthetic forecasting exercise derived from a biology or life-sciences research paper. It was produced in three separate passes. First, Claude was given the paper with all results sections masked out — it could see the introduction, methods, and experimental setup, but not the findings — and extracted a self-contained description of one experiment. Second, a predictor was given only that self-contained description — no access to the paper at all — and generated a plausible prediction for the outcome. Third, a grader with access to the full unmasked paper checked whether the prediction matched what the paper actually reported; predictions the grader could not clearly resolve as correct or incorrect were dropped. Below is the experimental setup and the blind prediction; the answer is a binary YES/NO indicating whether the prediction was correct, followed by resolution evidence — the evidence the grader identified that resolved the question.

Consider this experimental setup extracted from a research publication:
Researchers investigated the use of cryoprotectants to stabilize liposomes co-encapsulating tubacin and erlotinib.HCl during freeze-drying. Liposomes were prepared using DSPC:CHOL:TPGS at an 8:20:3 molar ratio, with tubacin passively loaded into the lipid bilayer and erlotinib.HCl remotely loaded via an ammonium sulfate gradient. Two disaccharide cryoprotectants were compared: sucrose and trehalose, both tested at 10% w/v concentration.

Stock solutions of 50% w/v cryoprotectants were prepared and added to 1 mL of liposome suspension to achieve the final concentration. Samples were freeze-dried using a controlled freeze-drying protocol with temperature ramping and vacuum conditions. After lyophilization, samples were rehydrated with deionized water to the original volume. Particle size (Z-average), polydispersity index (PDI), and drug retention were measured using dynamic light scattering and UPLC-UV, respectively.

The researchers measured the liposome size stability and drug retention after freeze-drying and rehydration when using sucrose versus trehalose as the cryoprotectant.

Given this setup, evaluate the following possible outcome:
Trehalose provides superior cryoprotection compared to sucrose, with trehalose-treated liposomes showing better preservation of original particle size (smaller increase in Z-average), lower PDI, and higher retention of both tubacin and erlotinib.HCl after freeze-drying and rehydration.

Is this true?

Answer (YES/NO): NO